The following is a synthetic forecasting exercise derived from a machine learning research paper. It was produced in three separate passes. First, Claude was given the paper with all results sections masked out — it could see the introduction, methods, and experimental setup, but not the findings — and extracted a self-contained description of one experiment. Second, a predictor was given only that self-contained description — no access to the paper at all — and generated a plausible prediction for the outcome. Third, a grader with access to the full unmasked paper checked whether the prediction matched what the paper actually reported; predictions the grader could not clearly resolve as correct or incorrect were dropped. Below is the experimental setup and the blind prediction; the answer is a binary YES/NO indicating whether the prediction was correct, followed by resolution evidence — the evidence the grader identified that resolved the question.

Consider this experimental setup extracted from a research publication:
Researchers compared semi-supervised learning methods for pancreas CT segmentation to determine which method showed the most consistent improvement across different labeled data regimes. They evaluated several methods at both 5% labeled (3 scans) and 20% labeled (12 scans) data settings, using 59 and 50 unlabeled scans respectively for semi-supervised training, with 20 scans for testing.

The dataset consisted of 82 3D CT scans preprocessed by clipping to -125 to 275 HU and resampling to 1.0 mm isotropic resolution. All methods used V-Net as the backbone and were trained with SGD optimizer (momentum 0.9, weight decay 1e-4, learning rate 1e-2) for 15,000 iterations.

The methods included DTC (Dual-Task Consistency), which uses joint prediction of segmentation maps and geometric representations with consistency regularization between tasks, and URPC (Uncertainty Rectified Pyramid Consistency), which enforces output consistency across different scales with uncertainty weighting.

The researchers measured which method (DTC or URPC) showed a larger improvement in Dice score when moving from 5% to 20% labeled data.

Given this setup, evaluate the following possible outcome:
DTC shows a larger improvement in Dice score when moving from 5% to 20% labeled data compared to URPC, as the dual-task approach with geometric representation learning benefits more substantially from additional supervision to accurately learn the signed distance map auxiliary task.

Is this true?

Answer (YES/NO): NO